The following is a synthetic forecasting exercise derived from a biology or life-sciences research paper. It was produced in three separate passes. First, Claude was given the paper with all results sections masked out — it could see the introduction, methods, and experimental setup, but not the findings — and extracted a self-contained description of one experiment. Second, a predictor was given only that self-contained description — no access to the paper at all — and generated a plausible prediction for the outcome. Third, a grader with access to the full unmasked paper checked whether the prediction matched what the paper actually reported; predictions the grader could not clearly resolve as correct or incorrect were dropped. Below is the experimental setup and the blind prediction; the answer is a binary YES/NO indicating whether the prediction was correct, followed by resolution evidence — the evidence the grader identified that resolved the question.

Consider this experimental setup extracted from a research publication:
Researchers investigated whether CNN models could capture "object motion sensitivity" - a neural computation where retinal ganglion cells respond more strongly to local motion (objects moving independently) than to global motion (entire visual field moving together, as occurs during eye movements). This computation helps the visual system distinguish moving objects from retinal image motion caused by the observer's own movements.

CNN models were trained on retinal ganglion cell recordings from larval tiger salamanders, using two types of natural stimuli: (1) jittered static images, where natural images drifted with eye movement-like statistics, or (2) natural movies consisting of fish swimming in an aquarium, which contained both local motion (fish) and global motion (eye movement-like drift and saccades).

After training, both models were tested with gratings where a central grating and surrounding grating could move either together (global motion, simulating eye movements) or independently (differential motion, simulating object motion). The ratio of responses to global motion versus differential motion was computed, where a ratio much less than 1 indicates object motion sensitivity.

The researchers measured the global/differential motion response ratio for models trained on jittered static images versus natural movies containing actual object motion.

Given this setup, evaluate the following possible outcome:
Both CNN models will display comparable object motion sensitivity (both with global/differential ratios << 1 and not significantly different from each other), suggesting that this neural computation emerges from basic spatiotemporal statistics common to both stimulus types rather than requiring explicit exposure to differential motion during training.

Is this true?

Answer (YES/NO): NO